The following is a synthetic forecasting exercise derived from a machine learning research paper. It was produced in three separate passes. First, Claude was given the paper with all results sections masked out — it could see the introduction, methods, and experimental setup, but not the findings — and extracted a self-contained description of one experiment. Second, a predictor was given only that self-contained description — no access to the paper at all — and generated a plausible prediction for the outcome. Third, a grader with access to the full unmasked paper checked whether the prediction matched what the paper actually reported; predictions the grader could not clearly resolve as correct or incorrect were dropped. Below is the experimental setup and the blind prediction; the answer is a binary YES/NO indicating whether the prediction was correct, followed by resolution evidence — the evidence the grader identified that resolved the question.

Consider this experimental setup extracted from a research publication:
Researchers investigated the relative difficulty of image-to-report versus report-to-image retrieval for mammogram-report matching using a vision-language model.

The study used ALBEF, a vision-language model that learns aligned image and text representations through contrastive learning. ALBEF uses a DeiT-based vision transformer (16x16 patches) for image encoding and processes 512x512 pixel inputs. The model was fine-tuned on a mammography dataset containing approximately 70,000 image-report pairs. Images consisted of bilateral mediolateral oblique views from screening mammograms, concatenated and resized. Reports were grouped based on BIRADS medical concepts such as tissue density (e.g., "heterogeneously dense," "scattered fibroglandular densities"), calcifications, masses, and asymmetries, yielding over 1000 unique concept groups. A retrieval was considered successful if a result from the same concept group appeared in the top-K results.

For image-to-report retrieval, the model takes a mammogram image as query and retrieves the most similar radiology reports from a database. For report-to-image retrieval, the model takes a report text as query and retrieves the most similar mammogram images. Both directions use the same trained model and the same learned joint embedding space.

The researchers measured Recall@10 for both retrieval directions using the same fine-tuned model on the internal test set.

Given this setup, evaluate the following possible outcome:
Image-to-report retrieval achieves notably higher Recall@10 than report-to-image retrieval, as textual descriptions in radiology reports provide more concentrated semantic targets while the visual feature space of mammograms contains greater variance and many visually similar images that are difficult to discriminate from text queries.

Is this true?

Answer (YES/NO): NO